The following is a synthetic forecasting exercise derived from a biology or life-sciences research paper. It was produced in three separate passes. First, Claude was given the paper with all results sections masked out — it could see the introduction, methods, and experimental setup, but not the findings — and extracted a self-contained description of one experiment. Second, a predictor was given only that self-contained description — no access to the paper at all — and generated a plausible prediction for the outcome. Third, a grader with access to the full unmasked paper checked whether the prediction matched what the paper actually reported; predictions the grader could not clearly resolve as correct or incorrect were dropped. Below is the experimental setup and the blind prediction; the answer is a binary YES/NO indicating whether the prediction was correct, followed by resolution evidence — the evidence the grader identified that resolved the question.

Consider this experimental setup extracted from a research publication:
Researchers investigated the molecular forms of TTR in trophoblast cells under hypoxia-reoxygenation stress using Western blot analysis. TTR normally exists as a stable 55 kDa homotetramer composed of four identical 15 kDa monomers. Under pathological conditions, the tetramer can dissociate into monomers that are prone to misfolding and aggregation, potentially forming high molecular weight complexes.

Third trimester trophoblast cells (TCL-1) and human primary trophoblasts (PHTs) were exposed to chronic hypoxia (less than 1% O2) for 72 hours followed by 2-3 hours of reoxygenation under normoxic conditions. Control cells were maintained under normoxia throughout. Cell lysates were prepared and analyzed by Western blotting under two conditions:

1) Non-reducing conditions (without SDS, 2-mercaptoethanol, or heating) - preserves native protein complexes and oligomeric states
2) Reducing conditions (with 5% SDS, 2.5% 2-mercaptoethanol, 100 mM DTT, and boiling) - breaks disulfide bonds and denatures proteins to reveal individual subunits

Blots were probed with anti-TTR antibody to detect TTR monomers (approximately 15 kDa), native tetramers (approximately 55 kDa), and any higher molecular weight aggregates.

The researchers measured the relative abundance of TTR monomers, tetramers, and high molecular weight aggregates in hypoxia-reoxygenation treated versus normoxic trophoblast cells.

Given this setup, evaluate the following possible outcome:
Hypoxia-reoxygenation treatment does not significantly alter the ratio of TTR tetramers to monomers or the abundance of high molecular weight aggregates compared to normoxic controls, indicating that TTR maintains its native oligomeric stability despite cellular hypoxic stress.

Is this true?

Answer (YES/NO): NO